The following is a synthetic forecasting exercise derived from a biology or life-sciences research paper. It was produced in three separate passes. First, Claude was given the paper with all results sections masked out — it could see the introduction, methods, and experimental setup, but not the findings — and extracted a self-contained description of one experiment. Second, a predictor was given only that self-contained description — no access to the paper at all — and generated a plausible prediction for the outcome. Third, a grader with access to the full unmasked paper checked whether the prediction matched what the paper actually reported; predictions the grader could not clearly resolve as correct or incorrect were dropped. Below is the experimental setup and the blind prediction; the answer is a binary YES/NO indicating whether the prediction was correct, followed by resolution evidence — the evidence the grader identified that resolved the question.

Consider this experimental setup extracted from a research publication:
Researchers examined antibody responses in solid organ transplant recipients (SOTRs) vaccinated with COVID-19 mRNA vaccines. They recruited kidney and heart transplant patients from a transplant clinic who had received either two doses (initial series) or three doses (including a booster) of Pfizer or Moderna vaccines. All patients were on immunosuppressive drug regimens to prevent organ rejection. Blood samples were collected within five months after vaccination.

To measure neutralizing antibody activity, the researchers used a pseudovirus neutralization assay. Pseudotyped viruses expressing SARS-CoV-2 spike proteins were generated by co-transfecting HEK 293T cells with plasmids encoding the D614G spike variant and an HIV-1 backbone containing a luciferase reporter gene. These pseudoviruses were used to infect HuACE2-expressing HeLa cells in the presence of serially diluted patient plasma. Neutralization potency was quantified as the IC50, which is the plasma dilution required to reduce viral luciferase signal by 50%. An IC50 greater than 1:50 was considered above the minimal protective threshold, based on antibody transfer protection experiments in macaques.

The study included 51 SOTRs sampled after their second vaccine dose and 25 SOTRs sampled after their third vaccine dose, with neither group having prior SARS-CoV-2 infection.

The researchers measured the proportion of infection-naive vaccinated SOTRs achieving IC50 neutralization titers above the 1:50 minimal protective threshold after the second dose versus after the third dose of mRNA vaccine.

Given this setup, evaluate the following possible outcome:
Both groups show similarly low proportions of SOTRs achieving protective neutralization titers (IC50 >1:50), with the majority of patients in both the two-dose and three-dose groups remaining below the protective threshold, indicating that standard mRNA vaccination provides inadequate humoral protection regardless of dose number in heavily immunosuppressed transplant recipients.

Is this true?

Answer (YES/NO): NO